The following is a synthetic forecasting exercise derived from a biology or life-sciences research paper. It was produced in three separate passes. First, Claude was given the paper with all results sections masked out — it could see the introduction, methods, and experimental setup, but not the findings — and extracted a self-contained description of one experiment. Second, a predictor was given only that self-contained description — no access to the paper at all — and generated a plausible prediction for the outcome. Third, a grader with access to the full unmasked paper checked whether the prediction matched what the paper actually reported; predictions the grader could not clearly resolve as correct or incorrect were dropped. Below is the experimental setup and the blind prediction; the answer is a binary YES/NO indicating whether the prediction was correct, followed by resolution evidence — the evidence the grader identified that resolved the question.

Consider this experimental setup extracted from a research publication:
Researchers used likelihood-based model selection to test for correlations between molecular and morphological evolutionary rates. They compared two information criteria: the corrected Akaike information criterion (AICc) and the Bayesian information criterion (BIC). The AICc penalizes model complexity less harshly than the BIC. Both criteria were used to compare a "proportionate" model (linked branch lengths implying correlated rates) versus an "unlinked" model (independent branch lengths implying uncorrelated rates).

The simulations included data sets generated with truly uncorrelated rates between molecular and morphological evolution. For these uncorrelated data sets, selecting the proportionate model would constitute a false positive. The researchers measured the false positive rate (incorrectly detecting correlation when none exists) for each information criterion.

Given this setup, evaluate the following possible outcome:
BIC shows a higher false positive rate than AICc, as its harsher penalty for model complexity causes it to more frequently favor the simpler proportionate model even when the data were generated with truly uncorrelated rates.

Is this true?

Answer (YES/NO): YES